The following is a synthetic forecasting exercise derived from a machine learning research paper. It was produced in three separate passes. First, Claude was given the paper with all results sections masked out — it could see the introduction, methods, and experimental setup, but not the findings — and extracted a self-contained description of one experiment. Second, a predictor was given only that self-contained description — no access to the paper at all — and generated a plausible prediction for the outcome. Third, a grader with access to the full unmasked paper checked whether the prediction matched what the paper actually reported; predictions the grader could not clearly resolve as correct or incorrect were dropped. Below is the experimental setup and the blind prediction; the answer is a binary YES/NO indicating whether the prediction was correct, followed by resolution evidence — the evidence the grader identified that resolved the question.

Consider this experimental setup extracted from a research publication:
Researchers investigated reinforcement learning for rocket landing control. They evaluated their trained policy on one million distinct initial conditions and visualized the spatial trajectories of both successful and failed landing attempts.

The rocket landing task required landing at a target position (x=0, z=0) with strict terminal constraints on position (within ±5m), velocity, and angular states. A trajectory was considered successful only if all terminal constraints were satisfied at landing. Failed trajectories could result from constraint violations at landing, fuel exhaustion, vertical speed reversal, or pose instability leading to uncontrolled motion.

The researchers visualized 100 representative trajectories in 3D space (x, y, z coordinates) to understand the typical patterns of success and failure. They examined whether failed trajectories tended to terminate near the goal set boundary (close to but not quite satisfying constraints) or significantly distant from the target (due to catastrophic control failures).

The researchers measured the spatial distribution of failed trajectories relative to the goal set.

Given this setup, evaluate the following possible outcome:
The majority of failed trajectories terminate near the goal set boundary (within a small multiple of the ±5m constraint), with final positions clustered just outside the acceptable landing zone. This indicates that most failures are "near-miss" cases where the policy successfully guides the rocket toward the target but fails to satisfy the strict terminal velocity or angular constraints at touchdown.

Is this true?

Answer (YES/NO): NO